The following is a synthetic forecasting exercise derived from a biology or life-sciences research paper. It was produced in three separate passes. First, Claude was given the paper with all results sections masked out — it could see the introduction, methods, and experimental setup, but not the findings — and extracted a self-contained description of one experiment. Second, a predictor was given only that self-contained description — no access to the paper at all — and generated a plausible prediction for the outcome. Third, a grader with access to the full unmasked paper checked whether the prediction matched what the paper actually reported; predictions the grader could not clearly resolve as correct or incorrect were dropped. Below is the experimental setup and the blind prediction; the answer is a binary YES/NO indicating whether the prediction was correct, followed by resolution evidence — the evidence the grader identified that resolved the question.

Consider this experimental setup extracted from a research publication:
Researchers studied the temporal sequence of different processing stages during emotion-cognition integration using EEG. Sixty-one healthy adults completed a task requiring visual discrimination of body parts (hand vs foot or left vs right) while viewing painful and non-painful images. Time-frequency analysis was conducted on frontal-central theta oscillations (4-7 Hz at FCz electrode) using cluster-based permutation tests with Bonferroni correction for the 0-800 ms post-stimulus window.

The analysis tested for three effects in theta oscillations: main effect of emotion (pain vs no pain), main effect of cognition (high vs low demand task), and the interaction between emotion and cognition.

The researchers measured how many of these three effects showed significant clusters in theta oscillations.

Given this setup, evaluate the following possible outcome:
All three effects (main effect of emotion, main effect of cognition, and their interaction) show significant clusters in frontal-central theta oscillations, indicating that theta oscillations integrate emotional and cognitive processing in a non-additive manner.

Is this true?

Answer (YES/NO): NO